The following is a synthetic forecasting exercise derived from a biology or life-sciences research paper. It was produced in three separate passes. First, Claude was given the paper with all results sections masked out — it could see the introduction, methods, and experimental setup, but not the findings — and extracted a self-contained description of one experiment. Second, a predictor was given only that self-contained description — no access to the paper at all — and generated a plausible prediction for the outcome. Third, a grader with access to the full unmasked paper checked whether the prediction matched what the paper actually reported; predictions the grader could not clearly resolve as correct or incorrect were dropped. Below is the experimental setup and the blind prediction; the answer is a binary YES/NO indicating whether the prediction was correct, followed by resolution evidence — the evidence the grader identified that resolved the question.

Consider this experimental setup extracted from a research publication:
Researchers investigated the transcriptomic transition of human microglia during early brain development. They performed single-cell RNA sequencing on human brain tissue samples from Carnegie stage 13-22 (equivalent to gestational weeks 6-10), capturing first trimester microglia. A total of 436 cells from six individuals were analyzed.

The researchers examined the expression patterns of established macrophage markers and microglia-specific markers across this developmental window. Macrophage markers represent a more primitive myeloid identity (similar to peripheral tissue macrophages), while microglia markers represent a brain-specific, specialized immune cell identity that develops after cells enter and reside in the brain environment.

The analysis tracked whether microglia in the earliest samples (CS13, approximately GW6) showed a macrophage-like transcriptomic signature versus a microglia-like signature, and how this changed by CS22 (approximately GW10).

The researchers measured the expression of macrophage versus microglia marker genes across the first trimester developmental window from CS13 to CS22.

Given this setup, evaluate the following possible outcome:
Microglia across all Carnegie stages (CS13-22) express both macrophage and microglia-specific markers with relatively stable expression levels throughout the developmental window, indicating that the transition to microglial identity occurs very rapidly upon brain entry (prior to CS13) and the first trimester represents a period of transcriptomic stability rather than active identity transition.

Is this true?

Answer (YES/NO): NO